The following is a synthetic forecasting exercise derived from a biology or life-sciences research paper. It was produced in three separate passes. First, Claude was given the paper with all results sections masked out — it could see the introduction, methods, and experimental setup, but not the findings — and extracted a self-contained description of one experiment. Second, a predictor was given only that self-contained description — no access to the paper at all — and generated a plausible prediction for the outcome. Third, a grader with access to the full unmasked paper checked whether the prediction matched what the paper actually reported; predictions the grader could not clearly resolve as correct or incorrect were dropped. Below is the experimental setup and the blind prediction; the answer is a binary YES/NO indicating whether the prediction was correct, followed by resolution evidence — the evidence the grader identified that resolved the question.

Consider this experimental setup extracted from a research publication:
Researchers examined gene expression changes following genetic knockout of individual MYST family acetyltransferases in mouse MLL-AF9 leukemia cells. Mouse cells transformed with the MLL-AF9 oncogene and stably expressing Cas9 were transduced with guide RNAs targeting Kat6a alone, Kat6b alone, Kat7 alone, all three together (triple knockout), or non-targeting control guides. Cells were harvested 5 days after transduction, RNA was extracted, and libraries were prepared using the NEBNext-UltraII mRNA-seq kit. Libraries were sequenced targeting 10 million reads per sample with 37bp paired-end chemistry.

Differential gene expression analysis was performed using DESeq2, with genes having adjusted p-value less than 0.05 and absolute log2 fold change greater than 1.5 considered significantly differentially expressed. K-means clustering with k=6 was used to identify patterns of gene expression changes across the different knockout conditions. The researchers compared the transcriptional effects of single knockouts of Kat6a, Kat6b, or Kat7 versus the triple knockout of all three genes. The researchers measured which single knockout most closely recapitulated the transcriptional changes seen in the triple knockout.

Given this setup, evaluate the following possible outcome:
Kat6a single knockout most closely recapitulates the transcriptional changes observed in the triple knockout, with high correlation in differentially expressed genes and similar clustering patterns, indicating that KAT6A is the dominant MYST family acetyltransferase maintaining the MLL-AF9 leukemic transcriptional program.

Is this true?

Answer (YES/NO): NO